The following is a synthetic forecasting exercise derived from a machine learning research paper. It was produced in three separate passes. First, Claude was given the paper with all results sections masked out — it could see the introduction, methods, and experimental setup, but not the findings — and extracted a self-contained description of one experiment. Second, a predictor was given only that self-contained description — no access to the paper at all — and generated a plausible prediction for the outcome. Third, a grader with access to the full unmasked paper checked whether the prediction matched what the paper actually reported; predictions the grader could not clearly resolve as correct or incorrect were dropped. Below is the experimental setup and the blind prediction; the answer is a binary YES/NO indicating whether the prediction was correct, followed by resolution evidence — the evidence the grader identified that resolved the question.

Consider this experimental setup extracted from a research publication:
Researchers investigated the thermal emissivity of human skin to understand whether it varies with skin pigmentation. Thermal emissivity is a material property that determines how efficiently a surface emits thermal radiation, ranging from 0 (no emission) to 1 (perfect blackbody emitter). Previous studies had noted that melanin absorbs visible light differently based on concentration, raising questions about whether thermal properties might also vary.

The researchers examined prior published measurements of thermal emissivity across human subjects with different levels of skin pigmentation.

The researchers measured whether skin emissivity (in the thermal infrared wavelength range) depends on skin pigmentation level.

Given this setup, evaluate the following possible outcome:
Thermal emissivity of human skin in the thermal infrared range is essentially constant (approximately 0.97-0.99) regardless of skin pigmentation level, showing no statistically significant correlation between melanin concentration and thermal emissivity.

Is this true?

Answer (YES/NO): YES